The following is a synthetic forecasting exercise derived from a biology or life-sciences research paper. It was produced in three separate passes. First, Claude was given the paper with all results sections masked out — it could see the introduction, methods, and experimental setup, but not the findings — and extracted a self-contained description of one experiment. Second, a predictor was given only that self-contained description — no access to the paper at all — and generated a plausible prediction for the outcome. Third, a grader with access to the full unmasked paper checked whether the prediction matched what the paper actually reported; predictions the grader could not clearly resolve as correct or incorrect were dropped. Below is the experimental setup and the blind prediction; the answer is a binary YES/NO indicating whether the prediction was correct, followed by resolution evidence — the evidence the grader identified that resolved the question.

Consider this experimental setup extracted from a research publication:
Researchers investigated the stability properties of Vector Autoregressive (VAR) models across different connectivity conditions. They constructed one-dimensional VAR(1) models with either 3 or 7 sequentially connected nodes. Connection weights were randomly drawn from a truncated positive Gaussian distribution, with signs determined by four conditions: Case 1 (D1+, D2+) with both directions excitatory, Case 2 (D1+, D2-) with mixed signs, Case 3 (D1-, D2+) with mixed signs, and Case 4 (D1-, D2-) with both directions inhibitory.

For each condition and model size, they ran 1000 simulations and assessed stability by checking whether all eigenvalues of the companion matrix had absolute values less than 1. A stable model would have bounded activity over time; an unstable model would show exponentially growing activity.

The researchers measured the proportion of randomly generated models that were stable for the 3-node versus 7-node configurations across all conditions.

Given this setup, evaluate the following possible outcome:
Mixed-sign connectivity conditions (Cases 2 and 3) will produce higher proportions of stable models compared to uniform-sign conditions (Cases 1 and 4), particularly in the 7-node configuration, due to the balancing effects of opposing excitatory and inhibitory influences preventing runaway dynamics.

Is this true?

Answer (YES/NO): NO